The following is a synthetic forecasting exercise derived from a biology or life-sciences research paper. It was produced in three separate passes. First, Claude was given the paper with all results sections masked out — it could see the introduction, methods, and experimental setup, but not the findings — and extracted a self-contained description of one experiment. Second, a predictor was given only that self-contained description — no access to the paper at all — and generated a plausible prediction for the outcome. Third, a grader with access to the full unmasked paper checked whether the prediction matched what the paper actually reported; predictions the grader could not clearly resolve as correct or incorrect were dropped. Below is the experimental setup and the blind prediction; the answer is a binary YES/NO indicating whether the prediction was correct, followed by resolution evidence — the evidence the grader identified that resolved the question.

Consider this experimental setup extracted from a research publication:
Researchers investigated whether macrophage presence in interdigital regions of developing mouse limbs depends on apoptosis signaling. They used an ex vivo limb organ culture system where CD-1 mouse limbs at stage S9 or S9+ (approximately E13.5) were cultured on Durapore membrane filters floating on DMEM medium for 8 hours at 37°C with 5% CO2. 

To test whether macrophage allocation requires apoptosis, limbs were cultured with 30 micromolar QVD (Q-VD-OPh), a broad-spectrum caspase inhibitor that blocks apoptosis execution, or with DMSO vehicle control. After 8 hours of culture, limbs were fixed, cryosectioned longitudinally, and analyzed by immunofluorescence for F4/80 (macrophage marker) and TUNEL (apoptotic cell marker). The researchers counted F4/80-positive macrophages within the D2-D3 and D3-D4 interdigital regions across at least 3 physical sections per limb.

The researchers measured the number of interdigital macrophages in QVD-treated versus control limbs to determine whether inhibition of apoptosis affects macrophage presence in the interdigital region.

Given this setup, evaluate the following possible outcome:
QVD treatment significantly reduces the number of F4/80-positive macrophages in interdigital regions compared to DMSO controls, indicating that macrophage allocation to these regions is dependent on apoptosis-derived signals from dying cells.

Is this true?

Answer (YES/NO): NO